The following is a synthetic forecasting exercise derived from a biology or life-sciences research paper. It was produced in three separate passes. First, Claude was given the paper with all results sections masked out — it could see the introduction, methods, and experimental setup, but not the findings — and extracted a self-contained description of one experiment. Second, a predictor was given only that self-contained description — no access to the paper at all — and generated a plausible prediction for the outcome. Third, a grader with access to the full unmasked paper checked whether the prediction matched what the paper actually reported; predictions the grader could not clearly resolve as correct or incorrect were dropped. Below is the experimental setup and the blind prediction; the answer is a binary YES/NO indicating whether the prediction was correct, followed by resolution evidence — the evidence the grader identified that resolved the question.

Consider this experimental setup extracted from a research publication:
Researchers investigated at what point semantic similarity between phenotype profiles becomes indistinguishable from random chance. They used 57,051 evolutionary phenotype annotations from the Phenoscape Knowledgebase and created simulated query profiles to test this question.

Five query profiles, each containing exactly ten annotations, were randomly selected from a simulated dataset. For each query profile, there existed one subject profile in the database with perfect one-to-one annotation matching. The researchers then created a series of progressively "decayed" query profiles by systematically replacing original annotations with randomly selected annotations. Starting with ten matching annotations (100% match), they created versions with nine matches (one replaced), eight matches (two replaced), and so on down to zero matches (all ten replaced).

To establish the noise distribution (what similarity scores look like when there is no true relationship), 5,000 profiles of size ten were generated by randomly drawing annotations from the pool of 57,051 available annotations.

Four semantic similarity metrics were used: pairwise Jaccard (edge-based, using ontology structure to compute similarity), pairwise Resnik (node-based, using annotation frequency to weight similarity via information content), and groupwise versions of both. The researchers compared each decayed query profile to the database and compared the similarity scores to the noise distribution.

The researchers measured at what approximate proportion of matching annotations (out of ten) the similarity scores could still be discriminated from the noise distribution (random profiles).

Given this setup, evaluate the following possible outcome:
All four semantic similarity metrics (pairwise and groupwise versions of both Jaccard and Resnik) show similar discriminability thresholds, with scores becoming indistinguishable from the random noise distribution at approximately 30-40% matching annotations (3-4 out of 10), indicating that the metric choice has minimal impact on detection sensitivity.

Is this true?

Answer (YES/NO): NO